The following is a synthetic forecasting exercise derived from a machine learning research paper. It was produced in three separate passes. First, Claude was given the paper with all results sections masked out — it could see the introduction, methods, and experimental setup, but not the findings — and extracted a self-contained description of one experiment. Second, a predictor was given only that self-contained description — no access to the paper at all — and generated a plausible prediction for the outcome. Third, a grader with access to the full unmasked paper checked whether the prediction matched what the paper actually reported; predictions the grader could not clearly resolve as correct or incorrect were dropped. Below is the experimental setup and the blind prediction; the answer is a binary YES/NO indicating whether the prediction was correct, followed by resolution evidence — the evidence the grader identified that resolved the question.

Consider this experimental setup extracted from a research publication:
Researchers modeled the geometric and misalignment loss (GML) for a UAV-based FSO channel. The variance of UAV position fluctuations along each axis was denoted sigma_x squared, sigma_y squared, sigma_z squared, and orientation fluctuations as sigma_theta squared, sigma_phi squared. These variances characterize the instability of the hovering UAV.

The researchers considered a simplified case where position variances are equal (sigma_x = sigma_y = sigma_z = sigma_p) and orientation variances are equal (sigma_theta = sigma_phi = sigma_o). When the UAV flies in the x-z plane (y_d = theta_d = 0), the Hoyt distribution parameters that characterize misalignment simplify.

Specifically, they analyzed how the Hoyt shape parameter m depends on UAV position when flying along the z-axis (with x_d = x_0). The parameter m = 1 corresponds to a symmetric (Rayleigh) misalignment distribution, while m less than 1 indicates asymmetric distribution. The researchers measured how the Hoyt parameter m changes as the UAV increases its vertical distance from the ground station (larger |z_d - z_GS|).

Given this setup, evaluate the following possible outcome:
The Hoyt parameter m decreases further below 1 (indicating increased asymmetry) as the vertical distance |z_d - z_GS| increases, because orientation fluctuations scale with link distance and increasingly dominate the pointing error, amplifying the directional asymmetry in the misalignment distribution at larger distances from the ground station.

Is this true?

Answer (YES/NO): YES